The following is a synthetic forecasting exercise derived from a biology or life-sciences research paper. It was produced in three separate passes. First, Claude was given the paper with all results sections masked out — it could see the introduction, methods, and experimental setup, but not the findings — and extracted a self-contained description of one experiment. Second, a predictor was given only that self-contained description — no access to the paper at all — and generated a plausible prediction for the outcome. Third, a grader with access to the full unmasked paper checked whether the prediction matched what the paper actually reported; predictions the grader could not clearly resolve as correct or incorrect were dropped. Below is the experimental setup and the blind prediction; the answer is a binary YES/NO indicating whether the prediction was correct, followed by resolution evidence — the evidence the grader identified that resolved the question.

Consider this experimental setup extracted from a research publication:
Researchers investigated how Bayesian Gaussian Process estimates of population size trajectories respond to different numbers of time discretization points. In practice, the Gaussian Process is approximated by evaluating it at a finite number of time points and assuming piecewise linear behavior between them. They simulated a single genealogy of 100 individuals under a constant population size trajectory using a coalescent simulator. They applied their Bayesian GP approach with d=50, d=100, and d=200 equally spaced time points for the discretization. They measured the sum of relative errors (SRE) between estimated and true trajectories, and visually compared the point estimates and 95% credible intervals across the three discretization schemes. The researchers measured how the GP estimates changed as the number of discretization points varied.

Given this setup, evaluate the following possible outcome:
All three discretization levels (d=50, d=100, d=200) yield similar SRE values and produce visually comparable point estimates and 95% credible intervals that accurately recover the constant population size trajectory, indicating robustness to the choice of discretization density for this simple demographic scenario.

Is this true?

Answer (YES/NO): NO